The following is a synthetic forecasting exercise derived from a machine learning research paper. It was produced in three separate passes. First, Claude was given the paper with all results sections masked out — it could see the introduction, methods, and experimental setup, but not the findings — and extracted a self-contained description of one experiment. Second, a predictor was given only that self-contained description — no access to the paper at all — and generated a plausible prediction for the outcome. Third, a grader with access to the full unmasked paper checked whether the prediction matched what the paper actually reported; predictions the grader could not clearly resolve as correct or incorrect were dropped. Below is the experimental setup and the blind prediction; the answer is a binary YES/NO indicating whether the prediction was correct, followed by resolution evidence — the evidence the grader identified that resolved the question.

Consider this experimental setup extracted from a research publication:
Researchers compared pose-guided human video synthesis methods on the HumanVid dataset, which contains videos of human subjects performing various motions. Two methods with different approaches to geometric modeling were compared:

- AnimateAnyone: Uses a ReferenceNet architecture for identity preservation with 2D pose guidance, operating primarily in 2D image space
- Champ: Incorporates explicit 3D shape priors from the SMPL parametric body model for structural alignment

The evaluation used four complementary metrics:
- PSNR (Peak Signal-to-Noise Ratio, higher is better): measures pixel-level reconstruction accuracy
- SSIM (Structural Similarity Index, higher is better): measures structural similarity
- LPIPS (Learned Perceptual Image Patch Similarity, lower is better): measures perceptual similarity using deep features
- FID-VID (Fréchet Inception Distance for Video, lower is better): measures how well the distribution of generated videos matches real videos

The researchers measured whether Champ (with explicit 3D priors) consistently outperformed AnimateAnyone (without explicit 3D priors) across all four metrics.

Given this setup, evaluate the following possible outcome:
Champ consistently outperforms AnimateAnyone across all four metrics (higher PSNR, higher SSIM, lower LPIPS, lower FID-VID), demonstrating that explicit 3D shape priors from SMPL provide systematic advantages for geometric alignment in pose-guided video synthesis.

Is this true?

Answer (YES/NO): NO